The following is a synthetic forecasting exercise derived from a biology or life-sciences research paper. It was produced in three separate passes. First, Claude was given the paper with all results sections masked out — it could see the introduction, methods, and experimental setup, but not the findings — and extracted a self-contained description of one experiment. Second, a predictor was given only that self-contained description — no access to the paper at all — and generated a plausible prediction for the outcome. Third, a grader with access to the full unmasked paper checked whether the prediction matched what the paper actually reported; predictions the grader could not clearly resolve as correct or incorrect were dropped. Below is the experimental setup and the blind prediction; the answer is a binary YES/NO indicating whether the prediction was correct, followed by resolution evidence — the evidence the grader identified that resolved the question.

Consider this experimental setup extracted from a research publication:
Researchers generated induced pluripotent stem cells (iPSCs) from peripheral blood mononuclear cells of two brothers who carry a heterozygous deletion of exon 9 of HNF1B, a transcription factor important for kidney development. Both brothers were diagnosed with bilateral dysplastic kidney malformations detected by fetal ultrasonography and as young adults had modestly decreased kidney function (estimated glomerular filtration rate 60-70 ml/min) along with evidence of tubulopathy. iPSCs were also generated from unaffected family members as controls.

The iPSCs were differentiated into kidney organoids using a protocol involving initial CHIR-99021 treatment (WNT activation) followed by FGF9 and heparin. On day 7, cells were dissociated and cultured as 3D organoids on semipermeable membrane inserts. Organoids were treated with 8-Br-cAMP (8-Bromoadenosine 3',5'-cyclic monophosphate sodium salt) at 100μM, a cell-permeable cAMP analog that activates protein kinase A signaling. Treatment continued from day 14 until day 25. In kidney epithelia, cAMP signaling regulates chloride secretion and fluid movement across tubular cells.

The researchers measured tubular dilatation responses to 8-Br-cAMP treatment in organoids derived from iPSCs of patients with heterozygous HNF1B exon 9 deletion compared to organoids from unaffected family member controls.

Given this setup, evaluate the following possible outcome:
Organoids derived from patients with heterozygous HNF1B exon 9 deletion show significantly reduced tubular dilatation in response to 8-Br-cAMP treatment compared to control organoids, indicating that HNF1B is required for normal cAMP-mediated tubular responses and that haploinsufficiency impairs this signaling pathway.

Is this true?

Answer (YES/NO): YES